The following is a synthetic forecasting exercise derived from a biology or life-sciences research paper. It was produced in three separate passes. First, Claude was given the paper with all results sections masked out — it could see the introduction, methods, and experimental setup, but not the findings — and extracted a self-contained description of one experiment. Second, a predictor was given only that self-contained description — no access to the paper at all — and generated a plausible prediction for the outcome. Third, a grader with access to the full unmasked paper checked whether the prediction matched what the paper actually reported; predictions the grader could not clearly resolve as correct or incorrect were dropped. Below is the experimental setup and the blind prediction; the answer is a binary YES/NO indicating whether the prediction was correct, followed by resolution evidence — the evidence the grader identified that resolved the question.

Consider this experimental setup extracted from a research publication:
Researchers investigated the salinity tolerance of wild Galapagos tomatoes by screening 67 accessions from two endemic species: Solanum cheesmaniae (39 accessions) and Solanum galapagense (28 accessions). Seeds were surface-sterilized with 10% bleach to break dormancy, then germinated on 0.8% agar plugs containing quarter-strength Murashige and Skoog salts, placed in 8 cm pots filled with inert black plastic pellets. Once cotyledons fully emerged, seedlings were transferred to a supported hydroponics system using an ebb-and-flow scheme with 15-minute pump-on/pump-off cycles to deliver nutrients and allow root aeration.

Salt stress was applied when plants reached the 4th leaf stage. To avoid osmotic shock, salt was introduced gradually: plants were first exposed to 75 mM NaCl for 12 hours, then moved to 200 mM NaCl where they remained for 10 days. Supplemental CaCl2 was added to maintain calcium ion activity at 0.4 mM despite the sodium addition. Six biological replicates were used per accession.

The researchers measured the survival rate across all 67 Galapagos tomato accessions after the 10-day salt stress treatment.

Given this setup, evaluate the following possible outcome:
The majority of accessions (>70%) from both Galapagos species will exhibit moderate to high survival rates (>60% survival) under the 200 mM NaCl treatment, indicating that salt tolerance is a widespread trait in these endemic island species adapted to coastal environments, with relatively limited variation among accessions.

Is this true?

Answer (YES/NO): NO